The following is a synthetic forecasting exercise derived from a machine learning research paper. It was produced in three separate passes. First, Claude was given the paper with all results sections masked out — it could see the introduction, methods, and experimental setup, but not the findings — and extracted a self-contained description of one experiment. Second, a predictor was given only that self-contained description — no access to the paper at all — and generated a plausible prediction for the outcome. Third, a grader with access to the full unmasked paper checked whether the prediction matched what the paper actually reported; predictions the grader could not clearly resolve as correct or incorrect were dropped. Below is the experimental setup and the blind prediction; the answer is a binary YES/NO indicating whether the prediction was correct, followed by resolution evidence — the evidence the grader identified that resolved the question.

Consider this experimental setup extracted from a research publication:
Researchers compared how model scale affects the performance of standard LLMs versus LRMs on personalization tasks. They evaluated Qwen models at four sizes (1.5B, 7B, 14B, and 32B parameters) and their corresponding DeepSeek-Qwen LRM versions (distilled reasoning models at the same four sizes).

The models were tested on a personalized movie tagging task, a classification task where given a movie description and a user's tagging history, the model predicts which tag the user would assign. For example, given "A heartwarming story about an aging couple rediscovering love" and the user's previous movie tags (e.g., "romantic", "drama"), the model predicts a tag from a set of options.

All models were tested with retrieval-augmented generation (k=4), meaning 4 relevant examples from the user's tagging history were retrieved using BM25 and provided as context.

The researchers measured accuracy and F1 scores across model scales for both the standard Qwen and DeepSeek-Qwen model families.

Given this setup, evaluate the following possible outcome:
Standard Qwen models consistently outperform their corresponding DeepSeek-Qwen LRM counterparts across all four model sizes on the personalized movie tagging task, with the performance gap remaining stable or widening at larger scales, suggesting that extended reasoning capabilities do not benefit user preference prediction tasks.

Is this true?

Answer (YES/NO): NO